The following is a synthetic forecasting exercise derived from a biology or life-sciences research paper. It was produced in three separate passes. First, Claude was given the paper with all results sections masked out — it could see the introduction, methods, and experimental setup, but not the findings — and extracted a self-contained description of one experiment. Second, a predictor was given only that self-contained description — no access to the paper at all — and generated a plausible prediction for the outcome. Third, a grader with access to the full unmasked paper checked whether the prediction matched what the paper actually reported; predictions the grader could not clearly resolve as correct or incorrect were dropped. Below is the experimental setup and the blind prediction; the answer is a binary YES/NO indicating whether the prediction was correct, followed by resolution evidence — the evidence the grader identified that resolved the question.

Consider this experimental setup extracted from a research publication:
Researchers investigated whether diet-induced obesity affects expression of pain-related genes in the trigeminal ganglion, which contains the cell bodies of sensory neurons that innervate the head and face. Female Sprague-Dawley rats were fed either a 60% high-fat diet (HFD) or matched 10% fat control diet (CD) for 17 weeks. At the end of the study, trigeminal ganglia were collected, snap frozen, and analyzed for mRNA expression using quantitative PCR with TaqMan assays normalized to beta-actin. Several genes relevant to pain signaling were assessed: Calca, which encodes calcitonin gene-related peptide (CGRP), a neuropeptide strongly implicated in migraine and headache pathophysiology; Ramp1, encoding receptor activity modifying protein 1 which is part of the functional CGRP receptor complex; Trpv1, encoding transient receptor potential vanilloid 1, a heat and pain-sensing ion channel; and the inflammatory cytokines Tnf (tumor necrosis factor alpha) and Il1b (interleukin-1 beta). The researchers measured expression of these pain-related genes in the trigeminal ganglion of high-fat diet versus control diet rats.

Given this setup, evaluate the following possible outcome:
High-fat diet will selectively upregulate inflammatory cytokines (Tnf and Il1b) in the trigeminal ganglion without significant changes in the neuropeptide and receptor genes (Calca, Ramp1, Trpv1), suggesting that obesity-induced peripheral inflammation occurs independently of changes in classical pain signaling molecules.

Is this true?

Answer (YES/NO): NO